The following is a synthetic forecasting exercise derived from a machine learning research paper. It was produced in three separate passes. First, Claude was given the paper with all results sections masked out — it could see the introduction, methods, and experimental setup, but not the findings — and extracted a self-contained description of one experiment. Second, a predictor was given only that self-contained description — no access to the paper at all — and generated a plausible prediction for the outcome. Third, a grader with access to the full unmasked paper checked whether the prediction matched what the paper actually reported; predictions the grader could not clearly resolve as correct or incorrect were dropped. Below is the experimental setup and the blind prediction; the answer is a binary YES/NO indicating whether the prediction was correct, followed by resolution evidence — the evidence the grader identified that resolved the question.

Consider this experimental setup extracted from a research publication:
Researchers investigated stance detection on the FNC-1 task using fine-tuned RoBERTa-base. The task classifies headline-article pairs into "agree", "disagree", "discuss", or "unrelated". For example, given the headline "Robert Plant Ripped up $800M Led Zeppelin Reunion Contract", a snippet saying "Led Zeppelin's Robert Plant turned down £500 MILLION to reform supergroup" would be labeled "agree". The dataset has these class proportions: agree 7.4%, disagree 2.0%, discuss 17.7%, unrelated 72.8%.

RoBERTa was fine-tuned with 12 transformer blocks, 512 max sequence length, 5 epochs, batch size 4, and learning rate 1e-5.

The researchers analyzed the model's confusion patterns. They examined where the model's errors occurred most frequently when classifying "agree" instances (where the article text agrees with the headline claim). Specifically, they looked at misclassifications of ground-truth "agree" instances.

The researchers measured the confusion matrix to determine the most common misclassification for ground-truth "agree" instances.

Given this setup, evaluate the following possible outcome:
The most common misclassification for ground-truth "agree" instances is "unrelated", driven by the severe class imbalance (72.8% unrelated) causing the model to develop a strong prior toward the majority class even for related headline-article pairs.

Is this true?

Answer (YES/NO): NO